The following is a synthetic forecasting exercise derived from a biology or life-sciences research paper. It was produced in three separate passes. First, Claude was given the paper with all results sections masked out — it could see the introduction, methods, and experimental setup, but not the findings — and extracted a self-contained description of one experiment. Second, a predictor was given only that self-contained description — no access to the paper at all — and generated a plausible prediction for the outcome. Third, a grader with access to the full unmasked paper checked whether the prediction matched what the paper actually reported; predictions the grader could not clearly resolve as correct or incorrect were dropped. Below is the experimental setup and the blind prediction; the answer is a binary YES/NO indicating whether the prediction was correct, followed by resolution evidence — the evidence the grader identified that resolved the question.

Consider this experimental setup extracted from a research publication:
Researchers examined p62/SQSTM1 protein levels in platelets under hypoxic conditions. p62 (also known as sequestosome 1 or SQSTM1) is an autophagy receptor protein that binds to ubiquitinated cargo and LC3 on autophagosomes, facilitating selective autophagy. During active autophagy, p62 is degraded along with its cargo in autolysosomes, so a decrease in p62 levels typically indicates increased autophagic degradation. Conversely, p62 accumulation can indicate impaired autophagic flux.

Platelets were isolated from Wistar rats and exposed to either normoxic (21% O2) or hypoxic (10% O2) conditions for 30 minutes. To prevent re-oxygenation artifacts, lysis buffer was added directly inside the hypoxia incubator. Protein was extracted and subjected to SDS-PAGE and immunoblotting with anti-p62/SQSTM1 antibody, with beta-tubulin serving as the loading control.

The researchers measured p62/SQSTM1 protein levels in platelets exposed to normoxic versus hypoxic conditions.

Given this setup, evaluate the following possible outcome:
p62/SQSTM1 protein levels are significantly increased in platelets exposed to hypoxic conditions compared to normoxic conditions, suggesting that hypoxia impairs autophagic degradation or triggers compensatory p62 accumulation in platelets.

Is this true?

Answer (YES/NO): NO